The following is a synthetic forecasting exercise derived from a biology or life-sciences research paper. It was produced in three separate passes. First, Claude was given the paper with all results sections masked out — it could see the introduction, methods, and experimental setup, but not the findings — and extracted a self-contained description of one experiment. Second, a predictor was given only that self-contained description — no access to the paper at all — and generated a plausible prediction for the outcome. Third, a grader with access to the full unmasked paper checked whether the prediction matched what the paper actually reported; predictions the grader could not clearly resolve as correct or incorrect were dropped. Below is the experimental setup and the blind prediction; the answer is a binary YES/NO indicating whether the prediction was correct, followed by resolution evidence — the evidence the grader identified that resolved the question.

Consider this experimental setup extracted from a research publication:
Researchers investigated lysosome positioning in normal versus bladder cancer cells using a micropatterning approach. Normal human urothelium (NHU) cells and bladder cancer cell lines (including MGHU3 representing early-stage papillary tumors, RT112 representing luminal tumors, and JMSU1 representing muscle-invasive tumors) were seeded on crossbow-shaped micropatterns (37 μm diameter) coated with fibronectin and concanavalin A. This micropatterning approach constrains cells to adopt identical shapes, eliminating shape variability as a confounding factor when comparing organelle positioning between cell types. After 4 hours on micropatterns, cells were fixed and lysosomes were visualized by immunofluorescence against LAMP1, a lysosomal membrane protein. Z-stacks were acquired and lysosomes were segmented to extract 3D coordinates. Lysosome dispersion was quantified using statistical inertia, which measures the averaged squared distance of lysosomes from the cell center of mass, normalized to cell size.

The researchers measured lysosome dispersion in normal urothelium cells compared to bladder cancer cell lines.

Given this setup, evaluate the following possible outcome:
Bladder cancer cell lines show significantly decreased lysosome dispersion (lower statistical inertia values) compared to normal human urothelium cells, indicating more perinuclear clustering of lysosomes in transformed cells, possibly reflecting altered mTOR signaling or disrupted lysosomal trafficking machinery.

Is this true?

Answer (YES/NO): NO